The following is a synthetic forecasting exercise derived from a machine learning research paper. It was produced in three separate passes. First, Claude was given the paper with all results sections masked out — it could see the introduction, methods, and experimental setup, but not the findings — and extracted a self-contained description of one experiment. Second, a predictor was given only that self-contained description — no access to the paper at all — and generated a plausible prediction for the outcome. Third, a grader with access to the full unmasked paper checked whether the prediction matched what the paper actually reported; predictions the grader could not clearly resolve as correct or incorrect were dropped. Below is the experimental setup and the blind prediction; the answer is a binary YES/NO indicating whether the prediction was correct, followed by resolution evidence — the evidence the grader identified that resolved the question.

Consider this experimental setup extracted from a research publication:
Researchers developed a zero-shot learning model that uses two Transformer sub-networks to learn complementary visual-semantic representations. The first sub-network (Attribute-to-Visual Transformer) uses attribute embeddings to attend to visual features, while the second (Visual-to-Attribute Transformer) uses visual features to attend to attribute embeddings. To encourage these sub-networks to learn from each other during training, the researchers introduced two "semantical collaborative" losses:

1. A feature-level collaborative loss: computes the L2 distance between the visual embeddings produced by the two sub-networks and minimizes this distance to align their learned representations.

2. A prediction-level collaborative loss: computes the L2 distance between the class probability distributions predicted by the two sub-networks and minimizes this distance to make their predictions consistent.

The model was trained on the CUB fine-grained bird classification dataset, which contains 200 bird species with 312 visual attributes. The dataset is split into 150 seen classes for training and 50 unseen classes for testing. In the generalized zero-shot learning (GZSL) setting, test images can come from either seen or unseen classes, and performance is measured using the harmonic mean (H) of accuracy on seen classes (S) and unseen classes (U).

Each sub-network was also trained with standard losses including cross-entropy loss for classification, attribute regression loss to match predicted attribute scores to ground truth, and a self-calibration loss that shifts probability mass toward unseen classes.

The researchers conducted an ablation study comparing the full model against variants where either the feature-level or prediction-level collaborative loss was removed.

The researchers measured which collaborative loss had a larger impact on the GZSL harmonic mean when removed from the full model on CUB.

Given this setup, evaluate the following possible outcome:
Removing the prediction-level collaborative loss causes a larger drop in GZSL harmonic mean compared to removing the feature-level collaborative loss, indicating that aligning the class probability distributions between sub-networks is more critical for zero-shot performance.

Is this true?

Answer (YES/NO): YES